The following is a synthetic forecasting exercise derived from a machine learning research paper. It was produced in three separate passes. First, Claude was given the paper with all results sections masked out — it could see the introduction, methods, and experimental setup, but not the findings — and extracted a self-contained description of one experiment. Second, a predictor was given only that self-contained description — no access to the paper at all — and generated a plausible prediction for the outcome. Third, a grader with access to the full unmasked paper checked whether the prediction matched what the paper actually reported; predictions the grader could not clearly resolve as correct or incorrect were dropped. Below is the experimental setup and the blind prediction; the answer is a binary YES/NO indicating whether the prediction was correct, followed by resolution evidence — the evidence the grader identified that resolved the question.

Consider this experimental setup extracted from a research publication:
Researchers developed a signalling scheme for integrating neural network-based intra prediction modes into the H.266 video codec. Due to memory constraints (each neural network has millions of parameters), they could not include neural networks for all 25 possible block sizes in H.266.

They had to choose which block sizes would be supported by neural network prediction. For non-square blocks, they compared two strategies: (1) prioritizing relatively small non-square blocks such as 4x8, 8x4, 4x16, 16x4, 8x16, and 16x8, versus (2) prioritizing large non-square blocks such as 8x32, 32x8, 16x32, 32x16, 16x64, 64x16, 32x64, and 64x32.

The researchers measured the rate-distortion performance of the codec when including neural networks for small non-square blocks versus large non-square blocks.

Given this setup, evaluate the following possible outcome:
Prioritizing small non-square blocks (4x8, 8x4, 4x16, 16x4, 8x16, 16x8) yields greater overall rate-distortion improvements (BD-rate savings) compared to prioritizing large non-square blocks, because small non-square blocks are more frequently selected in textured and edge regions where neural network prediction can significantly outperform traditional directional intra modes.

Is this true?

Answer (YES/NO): YES